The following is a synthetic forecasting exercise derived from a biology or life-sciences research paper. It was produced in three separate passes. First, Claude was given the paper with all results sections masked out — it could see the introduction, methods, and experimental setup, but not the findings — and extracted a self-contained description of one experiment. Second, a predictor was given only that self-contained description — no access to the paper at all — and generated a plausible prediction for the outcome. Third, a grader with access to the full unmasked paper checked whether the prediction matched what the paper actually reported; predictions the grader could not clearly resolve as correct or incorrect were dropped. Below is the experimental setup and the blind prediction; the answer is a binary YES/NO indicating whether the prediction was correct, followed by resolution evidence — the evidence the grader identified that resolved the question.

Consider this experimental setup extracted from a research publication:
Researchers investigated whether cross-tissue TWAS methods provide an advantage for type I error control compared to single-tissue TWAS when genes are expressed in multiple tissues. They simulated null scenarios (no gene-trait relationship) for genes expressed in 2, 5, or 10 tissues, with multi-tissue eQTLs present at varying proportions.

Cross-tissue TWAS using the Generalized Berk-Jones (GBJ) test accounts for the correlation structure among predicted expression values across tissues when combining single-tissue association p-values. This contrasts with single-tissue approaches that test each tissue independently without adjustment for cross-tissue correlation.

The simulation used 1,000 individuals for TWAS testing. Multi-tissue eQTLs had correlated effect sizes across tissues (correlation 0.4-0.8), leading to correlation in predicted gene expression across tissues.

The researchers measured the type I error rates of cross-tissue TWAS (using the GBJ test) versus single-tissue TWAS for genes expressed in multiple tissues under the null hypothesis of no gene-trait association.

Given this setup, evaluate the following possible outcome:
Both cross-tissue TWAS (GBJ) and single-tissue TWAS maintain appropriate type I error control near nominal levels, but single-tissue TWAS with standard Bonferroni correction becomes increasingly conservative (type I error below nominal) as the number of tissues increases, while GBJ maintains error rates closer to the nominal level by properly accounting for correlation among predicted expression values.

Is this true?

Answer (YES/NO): NO